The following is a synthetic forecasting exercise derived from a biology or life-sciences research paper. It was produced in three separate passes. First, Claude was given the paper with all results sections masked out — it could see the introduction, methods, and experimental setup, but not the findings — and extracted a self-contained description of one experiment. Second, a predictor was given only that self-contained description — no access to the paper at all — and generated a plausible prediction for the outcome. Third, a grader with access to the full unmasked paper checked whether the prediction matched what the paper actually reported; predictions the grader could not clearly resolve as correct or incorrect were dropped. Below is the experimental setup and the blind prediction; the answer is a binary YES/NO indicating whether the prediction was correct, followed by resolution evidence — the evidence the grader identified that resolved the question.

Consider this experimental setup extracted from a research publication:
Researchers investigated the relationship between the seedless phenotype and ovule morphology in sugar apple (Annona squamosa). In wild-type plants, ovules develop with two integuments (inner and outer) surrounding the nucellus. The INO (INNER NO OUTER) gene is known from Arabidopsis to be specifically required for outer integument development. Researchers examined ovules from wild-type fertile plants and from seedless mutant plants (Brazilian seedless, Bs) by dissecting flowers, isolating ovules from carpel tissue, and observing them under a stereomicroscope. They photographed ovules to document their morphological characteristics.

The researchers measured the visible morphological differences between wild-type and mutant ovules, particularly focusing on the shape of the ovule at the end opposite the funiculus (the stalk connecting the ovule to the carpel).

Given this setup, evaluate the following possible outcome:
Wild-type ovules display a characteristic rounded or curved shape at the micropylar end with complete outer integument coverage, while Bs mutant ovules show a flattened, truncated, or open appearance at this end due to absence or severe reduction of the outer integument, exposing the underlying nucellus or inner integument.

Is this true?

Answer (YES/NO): NO